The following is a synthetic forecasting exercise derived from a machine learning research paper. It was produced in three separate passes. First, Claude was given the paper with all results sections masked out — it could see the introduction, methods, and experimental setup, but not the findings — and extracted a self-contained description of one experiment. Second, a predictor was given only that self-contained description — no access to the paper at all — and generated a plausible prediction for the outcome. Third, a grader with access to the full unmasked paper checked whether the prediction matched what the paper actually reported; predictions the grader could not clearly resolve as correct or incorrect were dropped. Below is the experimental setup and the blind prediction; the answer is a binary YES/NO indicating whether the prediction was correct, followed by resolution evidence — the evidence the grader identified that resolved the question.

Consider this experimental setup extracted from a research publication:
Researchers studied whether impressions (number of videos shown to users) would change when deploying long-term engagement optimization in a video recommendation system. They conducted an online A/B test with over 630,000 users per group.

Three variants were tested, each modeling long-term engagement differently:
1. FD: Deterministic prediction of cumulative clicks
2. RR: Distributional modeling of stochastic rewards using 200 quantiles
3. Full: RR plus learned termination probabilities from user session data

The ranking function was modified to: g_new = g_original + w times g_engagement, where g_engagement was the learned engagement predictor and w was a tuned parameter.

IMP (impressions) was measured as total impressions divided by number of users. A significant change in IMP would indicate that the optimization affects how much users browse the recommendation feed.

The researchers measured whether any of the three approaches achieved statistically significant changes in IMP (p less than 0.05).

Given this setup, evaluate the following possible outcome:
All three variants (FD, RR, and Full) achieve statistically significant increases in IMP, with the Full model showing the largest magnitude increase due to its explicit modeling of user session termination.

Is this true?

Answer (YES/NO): NO